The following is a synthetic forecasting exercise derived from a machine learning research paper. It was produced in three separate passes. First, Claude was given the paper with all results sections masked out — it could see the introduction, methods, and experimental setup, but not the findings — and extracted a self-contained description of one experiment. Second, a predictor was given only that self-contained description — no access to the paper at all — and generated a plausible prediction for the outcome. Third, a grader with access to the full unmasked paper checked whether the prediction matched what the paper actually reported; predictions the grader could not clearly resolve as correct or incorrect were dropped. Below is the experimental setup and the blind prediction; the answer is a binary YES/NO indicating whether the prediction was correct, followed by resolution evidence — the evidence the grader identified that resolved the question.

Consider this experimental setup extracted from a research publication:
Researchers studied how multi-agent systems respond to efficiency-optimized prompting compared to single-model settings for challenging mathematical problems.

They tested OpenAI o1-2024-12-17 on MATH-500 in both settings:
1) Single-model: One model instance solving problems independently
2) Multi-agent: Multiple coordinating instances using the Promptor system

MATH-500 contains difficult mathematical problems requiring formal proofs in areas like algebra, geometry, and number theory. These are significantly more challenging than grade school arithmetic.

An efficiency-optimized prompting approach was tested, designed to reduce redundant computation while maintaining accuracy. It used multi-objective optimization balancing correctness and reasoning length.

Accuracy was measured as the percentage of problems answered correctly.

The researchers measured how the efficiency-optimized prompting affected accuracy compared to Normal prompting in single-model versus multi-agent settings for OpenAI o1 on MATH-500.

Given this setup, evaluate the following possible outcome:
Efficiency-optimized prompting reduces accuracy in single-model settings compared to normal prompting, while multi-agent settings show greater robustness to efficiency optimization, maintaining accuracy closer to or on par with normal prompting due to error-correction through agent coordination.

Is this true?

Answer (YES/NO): YES